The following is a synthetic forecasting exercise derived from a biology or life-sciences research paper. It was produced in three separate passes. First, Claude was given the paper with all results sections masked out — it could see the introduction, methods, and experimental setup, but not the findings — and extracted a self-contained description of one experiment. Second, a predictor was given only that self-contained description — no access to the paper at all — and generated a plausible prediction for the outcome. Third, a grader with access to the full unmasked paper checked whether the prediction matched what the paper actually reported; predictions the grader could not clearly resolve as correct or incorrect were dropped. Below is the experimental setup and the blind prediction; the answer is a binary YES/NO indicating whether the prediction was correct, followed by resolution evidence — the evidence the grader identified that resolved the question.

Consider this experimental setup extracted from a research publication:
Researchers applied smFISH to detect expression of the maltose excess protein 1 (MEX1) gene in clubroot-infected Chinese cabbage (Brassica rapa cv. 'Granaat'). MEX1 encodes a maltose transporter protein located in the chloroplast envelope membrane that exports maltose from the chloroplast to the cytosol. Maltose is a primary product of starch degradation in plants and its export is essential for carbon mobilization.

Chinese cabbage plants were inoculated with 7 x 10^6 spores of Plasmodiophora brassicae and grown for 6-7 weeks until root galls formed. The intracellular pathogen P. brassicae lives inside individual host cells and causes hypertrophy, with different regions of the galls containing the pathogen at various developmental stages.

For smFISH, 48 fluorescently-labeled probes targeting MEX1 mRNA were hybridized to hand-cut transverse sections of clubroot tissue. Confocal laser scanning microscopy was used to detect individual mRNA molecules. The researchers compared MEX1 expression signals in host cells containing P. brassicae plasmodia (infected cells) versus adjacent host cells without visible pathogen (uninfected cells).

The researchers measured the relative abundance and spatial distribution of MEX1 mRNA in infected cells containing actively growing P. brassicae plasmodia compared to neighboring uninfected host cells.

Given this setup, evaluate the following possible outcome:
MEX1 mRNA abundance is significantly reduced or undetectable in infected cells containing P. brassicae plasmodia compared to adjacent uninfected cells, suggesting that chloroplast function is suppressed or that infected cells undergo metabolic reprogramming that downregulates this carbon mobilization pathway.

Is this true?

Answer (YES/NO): NO